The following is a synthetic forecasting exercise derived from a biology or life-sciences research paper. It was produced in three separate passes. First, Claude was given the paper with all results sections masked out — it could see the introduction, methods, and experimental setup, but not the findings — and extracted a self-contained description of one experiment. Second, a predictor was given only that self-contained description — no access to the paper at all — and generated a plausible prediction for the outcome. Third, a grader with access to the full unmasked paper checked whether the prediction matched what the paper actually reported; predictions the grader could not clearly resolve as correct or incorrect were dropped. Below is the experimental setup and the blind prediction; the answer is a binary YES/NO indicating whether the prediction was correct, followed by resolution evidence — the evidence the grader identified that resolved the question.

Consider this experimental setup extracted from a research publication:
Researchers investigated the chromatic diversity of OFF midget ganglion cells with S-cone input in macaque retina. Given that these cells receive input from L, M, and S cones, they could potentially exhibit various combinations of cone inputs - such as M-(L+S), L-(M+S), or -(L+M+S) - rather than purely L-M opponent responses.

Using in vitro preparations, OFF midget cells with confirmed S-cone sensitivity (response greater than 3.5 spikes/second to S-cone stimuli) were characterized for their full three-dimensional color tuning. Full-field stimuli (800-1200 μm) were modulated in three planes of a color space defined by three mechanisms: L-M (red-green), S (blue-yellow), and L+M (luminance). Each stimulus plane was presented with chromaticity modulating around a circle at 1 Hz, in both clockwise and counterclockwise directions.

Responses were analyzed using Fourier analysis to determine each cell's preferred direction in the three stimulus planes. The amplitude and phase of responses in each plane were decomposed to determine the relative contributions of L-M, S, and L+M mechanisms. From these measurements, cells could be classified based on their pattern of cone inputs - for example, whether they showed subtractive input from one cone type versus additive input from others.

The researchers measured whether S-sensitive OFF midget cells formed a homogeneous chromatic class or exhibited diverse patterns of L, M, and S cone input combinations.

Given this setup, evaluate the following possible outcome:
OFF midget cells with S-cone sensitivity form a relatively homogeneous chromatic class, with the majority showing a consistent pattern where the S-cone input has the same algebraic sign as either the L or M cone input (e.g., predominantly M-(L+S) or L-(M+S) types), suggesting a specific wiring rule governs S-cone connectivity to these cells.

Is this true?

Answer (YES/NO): NO